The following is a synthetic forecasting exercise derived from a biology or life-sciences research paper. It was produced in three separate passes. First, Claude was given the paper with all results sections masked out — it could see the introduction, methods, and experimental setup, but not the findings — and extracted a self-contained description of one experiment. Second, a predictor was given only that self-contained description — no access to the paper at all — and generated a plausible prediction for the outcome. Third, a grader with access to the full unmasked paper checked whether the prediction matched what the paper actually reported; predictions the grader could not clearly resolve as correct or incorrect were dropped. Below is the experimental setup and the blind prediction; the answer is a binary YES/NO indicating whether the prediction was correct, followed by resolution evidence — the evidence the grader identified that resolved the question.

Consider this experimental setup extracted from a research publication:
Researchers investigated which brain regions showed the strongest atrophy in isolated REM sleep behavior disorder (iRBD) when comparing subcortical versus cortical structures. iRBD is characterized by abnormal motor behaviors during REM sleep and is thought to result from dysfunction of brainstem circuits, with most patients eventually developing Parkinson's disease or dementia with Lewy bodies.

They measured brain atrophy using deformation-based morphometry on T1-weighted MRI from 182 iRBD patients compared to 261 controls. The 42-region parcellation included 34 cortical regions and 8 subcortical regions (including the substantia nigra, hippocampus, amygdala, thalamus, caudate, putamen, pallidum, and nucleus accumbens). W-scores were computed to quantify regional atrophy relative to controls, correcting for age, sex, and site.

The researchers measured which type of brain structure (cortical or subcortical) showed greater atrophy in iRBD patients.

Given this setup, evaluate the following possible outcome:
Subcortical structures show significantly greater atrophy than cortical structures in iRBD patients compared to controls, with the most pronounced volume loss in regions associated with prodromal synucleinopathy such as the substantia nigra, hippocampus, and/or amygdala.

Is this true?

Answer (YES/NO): NO